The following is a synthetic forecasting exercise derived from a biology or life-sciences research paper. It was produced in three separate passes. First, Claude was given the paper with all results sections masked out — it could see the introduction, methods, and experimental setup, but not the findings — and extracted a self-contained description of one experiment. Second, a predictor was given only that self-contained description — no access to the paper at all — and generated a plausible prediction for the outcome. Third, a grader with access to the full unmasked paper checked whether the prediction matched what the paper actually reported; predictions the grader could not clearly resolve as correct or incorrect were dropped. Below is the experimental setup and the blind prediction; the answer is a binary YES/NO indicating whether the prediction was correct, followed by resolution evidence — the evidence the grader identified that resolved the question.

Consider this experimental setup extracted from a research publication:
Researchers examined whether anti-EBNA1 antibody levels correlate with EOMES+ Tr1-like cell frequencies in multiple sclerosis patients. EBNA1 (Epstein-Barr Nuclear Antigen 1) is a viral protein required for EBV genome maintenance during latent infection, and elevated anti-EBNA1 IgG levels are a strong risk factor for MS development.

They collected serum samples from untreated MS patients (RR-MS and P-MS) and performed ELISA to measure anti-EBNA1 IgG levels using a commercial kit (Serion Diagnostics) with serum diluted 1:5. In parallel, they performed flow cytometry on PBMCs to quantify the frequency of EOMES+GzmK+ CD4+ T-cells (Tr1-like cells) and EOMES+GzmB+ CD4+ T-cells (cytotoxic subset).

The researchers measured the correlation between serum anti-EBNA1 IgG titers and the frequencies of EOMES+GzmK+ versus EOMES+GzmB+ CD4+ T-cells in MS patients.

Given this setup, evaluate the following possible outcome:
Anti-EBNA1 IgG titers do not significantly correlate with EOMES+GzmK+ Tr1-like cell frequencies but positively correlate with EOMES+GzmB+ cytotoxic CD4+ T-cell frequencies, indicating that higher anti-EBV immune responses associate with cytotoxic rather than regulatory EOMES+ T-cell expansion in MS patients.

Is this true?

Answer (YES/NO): NO